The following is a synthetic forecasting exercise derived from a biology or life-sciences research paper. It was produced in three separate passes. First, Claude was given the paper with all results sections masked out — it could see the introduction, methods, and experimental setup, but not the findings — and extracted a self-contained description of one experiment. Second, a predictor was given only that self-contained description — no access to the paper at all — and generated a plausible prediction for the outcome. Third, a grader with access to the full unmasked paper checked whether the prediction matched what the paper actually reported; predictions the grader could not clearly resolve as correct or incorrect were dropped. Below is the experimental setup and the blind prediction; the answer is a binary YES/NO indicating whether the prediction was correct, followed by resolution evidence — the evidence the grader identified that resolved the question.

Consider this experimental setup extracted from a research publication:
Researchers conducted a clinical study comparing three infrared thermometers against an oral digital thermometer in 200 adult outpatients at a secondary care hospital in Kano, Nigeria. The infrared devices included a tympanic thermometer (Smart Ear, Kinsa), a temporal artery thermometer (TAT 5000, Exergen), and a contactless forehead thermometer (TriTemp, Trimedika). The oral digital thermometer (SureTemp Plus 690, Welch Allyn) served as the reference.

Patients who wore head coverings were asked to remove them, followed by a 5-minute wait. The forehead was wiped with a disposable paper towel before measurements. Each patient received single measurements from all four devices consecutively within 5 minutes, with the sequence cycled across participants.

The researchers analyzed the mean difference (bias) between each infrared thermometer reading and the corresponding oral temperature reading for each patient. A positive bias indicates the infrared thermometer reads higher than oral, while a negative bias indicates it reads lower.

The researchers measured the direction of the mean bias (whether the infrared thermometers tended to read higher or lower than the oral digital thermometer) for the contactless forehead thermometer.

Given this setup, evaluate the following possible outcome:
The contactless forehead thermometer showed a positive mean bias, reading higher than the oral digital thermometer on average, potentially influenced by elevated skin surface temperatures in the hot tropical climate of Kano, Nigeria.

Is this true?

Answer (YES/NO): NO